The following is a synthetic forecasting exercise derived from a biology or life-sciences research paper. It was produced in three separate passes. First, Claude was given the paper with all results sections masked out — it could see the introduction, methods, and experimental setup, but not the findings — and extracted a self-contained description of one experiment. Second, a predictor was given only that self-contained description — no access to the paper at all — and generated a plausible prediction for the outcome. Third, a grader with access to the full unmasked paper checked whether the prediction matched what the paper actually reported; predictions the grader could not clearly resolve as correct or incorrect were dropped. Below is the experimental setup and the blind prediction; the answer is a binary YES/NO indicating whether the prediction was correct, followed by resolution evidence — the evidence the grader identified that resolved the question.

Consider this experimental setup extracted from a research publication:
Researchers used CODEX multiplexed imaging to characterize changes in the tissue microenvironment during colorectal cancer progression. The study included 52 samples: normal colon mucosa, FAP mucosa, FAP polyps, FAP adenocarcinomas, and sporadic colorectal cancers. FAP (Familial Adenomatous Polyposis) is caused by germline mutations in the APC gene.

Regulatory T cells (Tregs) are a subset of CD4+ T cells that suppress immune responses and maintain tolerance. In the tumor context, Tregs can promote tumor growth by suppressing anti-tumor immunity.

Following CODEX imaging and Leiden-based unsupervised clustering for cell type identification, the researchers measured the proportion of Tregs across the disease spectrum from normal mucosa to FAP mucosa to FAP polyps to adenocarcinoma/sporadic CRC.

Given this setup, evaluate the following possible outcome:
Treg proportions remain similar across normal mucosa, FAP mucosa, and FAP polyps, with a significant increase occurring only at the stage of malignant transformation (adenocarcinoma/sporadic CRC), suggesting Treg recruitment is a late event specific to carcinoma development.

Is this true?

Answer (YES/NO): NO